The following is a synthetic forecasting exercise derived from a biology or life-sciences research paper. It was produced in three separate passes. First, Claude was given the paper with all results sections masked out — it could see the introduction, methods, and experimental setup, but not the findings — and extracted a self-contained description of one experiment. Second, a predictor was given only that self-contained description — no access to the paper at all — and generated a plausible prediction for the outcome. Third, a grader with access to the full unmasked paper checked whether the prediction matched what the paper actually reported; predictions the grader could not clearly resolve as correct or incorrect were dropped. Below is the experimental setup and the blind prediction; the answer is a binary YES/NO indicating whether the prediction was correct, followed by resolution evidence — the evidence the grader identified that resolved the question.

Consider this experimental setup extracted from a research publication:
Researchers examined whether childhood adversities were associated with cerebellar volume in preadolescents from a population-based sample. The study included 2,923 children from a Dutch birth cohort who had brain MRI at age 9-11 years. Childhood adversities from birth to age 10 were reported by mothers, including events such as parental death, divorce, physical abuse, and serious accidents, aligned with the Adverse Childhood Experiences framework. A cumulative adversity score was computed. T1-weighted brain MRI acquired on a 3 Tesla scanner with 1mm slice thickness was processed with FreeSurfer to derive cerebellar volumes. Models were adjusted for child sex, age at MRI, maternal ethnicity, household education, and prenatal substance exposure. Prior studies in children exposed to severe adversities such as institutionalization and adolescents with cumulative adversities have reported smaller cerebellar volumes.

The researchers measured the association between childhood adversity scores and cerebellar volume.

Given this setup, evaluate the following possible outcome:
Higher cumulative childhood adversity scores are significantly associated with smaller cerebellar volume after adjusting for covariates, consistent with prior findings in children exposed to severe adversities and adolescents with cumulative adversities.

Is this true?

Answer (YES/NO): NO